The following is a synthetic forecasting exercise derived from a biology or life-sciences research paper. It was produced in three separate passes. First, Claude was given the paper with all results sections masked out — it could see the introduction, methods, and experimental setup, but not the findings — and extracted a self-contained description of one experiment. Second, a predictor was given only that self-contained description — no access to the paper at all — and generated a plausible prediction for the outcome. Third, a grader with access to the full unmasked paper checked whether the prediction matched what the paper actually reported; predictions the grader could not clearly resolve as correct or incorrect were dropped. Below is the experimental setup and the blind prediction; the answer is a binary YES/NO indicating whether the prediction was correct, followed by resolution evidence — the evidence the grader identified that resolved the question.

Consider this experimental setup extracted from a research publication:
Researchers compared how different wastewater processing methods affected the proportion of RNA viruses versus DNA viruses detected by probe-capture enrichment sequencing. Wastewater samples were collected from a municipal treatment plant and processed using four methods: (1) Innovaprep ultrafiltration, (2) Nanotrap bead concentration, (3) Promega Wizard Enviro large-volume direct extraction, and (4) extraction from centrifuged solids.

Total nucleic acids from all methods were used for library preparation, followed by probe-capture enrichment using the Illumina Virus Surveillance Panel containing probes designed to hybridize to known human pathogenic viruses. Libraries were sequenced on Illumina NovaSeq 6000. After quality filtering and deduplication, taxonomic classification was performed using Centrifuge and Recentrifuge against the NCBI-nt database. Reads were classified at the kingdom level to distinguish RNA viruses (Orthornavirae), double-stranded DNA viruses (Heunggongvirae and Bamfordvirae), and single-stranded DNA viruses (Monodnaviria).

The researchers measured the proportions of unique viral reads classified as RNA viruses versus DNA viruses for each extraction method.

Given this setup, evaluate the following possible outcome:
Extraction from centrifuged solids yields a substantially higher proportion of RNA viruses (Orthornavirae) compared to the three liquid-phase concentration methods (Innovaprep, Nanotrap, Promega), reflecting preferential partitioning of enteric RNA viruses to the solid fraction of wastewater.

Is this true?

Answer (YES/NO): NO